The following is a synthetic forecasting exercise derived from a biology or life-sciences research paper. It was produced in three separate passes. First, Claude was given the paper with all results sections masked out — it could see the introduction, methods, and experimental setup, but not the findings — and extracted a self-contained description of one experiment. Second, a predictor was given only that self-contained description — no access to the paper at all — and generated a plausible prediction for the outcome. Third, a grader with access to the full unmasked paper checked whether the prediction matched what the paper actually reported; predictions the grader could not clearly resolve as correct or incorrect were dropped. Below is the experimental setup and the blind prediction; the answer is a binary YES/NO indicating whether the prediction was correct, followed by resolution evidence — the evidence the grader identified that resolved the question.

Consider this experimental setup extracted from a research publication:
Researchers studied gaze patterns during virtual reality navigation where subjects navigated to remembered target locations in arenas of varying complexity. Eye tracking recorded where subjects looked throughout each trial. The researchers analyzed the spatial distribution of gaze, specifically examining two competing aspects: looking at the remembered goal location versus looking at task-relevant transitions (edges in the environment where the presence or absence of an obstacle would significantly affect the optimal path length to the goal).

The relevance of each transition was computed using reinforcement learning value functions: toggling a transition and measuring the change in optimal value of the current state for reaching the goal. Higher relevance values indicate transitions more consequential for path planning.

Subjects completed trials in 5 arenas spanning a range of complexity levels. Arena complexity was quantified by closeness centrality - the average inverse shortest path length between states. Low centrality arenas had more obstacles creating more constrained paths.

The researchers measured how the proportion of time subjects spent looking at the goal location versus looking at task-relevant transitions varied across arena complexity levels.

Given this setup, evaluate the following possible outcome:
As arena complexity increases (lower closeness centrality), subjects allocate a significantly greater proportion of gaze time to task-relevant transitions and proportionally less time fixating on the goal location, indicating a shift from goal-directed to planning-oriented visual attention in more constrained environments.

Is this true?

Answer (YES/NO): YES